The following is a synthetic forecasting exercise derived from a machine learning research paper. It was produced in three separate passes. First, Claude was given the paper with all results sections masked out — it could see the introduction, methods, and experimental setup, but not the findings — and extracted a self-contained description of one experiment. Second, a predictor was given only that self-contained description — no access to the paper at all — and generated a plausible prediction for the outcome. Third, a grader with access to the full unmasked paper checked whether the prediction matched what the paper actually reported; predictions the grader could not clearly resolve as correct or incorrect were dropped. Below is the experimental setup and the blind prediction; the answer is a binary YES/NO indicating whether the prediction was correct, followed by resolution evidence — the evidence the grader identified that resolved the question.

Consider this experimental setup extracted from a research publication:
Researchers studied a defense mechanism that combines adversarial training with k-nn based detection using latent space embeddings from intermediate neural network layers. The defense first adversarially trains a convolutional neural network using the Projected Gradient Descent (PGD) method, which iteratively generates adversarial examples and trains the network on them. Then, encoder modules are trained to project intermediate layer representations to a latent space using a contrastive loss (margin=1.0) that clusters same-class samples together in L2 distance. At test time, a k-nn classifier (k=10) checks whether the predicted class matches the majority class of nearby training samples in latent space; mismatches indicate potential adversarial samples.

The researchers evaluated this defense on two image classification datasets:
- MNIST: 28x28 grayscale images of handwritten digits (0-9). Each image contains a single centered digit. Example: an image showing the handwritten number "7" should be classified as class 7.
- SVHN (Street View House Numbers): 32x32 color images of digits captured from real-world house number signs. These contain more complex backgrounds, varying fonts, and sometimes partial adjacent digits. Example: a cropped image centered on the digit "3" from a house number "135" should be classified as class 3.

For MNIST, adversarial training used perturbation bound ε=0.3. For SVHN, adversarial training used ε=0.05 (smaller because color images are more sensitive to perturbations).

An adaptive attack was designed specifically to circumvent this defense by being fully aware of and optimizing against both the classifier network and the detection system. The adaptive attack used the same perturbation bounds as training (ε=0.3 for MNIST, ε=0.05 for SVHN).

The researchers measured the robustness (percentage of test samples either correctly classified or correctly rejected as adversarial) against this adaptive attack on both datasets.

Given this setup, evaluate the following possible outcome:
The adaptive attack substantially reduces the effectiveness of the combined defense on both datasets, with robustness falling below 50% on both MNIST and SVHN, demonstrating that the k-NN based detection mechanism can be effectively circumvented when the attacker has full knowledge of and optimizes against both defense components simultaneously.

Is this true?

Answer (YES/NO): NO